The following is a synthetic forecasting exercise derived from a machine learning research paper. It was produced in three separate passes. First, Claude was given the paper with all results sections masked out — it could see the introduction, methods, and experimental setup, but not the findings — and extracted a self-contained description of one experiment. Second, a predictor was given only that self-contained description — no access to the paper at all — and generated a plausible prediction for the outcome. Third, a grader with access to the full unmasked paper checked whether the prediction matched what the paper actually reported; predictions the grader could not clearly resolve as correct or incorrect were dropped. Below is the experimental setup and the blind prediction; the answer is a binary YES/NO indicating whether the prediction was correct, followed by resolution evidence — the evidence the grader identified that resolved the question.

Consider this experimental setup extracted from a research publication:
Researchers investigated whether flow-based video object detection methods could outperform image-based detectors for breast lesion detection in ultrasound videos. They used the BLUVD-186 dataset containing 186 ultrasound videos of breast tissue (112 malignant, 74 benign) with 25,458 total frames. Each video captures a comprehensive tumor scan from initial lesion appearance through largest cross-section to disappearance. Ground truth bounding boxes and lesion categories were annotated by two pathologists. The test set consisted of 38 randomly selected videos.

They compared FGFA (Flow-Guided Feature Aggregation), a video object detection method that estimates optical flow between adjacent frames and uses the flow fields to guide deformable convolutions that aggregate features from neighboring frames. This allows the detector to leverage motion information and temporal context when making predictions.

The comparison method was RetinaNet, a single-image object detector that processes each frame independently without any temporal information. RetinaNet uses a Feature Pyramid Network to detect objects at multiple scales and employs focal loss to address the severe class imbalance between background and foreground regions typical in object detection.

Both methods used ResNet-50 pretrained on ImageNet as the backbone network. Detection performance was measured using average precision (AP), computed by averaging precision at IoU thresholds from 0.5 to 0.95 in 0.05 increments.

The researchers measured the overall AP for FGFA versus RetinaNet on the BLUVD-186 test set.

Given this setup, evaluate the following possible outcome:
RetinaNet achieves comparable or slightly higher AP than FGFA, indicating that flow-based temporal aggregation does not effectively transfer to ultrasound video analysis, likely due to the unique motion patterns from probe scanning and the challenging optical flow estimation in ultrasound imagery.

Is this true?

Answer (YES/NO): YES